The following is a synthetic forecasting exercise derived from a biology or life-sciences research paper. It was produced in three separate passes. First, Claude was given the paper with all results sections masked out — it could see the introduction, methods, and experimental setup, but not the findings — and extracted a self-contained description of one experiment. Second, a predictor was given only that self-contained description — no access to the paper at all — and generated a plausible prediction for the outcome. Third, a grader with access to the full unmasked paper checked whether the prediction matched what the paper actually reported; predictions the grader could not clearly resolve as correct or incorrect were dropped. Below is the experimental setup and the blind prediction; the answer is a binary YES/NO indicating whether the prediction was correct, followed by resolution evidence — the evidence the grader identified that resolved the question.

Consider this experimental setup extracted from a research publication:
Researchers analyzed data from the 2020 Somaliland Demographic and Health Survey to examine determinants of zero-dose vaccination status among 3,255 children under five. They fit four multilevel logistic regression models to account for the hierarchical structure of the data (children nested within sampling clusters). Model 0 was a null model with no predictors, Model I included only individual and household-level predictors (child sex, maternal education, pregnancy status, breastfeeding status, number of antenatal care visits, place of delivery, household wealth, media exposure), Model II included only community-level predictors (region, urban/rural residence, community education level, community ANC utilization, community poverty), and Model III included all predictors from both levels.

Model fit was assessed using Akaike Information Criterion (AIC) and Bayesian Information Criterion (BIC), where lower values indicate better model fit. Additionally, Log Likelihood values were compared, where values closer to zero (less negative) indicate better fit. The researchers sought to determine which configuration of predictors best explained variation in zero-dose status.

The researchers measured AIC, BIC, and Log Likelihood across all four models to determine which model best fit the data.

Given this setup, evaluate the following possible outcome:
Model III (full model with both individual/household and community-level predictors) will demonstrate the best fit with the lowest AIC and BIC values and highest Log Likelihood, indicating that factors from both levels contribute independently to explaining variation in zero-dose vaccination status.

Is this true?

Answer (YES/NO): NO